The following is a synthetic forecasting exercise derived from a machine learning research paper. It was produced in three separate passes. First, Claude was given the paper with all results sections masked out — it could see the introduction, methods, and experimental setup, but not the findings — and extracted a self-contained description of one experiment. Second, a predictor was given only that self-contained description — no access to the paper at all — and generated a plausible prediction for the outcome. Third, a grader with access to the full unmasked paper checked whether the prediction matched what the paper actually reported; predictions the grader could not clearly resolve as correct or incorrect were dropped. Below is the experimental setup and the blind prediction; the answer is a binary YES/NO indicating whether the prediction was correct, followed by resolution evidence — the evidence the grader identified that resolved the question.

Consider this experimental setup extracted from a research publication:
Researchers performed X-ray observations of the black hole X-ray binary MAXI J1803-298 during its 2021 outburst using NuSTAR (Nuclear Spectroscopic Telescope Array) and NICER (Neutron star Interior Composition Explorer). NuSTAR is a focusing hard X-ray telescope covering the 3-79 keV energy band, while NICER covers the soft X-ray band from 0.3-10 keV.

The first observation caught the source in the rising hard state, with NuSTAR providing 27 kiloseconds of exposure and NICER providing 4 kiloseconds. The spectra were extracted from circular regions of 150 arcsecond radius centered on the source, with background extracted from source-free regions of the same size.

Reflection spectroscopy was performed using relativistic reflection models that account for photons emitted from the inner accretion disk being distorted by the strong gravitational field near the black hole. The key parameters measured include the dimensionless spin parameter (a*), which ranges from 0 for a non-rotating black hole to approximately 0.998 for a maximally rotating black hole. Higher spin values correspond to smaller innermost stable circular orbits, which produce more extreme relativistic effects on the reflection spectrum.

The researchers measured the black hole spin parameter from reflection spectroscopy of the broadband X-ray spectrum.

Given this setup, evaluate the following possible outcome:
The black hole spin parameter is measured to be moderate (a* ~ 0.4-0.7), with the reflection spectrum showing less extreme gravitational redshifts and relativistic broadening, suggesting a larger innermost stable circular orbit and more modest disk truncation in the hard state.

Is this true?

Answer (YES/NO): NO